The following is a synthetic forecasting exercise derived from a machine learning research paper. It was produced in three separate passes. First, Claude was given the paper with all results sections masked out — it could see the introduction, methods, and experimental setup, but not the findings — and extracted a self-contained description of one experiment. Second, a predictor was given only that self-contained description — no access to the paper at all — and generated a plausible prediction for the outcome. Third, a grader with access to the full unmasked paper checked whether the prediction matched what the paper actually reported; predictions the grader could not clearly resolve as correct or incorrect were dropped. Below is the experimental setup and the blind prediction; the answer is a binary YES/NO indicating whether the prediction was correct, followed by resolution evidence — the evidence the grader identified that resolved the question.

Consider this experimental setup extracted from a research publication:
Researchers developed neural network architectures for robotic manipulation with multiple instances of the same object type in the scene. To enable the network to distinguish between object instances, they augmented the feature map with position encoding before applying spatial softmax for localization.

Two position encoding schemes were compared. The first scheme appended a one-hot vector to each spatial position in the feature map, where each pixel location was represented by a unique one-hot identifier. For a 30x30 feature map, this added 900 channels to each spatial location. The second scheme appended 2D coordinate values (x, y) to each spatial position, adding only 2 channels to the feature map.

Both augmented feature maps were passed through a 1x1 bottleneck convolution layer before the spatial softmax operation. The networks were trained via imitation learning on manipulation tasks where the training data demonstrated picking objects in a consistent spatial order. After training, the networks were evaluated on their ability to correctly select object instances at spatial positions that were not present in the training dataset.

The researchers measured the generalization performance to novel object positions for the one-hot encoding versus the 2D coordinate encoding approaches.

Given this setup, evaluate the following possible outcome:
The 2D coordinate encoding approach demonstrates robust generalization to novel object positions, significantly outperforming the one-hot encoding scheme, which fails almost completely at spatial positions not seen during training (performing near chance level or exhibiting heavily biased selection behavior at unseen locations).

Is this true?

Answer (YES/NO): NO